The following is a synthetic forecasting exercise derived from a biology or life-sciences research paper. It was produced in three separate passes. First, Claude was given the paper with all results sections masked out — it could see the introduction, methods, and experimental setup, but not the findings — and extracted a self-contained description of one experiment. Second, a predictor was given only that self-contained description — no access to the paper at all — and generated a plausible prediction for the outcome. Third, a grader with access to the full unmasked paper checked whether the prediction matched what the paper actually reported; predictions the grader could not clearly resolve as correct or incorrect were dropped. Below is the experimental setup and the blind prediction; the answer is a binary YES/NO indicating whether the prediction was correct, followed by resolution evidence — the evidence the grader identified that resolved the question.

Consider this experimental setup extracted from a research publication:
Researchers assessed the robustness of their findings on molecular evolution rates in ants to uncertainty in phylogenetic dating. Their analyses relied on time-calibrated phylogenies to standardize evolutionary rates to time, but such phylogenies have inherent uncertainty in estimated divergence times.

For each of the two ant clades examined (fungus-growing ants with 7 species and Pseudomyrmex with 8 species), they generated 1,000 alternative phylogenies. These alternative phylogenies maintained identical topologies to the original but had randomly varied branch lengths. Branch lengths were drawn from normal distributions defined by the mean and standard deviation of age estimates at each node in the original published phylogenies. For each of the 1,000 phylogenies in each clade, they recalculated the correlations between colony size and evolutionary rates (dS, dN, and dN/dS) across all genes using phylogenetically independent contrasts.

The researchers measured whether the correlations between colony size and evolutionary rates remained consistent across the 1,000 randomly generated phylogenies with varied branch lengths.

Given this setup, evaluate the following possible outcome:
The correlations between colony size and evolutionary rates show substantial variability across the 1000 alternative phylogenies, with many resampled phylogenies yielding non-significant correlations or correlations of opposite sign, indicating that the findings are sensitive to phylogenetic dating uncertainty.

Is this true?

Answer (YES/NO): NO